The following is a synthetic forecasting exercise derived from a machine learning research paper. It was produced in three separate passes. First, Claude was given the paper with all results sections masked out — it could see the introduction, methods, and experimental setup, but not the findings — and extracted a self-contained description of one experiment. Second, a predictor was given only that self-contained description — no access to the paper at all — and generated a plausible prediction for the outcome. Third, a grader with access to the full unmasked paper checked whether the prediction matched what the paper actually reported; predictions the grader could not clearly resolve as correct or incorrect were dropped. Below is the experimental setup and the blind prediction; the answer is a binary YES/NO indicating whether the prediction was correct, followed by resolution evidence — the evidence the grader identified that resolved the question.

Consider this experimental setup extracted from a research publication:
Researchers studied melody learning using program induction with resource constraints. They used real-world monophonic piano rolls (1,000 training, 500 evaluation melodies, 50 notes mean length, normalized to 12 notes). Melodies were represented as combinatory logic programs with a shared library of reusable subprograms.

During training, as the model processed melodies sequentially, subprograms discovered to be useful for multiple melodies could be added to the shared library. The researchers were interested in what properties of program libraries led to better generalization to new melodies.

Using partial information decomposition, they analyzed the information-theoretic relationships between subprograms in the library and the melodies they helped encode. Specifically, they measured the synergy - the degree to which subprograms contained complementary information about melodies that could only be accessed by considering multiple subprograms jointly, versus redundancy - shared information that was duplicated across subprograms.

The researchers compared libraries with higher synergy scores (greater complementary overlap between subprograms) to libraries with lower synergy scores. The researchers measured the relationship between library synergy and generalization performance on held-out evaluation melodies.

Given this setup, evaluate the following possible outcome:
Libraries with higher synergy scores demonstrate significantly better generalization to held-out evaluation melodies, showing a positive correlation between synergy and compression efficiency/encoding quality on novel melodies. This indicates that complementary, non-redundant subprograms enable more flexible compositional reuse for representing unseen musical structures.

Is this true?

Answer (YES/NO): YES